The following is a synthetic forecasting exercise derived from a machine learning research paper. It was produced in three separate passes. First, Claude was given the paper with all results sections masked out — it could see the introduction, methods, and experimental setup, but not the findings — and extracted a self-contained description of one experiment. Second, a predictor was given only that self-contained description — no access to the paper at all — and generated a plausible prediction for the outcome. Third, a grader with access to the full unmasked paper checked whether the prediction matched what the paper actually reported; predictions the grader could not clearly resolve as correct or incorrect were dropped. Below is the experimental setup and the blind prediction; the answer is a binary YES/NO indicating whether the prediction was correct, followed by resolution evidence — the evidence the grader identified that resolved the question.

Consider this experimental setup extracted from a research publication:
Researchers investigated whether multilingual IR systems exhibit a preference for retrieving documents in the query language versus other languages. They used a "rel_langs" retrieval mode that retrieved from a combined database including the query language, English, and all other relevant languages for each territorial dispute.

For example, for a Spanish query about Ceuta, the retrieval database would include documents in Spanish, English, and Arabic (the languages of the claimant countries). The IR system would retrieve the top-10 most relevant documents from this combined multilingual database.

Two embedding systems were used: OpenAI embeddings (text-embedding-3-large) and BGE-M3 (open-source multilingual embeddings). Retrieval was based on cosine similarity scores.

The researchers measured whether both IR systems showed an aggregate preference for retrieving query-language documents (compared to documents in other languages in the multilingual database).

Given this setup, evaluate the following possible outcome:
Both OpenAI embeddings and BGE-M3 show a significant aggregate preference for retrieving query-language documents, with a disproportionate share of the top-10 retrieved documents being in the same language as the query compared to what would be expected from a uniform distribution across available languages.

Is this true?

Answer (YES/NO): YES